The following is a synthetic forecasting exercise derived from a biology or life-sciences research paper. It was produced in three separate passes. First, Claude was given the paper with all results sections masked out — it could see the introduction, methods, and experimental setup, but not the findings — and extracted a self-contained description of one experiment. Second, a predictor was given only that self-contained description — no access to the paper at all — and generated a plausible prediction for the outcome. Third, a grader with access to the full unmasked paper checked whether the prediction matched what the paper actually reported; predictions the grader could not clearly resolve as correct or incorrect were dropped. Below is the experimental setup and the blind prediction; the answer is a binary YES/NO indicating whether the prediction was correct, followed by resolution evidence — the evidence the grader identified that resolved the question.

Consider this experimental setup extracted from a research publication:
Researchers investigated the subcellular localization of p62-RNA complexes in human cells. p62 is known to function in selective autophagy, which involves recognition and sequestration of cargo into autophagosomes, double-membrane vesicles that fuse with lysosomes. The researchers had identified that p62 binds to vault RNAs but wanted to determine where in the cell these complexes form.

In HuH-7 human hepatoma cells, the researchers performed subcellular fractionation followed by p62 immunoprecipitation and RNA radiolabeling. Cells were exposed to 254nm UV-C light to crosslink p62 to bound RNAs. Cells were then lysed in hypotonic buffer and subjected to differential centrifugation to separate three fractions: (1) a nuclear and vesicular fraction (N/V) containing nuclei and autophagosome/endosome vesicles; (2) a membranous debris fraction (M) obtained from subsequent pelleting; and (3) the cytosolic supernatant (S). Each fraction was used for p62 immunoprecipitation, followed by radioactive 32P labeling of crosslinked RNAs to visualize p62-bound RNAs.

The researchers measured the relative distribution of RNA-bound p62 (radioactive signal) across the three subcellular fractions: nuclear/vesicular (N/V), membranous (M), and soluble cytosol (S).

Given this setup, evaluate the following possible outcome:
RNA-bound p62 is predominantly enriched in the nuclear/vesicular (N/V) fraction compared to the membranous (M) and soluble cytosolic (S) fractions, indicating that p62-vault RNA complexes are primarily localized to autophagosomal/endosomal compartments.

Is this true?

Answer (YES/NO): NO